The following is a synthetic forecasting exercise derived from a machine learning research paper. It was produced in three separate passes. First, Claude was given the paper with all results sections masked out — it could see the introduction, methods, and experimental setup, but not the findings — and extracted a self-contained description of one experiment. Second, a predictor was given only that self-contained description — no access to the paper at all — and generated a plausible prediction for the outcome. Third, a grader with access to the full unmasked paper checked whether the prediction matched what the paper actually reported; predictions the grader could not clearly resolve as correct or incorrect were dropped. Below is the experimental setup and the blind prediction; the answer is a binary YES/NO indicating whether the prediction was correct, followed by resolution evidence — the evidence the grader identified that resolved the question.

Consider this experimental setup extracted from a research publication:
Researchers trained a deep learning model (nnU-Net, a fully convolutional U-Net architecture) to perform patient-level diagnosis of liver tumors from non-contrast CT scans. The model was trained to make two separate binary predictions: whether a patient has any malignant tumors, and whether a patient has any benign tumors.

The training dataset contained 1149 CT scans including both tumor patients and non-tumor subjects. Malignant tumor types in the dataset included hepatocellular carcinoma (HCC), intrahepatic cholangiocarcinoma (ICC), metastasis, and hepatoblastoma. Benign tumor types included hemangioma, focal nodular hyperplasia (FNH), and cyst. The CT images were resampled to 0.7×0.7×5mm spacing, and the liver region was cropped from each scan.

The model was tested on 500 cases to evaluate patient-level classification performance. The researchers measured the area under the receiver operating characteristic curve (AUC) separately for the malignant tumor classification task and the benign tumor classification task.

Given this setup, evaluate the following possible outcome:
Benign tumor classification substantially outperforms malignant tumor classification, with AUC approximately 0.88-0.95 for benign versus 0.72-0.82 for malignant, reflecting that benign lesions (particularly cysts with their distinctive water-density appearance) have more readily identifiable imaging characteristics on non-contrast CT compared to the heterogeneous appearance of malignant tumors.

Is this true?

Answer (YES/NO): NO